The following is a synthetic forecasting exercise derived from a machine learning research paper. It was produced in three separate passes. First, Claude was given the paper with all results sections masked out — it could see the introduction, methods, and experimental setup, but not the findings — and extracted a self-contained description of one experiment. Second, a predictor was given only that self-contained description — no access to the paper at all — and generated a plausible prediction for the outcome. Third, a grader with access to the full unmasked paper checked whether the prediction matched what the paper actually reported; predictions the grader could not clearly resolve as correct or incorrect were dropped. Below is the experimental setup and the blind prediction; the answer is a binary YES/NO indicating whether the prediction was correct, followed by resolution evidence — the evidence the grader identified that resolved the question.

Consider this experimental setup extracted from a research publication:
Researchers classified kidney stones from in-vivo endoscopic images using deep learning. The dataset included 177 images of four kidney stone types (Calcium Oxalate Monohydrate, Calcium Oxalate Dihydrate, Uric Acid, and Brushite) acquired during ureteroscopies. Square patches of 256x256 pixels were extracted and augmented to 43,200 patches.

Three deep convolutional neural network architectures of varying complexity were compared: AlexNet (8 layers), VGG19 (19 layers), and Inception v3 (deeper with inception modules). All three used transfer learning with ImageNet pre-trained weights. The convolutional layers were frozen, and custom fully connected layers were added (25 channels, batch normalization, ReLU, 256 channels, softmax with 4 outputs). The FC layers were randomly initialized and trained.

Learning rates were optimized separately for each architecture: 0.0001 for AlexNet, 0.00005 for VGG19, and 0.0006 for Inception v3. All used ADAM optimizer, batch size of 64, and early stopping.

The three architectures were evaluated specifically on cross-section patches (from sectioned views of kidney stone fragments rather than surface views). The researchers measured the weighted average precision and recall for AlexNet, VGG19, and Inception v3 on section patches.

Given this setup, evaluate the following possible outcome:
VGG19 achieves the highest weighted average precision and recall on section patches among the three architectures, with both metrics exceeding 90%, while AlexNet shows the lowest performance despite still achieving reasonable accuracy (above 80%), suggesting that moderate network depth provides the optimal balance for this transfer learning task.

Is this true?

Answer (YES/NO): NO